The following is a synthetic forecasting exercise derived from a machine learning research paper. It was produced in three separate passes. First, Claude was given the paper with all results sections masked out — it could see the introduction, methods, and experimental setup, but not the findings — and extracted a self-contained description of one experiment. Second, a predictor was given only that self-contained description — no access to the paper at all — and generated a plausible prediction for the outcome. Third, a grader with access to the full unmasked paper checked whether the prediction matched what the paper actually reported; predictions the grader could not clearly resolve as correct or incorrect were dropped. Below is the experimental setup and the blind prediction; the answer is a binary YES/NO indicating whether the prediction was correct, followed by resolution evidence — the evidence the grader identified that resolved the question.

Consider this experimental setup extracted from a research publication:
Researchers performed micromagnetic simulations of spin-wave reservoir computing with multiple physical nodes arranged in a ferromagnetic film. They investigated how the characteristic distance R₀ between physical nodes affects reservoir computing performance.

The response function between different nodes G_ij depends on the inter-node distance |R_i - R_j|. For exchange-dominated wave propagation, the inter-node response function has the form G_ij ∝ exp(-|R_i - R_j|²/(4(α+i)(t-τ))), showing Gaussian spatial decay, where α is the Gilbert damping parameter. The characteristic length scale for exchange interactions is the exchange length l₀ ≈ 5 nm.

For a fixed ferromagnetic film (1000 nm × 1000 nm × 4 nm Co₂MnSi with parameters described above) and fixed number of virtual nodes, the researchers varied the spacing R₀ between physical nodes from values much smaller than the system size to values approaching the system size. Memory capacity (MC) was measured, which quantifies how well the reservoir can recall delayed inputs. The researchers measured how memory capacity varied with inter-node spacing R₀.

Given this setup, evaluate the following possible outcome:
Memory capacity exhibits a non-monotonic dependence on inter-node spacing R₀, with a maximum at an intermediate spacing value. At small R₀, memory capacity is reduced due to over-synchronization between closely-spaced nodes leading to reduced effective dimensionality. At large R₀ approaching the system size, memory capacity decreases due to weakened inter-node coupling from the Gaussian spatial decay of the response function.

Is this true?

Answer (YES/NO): NO